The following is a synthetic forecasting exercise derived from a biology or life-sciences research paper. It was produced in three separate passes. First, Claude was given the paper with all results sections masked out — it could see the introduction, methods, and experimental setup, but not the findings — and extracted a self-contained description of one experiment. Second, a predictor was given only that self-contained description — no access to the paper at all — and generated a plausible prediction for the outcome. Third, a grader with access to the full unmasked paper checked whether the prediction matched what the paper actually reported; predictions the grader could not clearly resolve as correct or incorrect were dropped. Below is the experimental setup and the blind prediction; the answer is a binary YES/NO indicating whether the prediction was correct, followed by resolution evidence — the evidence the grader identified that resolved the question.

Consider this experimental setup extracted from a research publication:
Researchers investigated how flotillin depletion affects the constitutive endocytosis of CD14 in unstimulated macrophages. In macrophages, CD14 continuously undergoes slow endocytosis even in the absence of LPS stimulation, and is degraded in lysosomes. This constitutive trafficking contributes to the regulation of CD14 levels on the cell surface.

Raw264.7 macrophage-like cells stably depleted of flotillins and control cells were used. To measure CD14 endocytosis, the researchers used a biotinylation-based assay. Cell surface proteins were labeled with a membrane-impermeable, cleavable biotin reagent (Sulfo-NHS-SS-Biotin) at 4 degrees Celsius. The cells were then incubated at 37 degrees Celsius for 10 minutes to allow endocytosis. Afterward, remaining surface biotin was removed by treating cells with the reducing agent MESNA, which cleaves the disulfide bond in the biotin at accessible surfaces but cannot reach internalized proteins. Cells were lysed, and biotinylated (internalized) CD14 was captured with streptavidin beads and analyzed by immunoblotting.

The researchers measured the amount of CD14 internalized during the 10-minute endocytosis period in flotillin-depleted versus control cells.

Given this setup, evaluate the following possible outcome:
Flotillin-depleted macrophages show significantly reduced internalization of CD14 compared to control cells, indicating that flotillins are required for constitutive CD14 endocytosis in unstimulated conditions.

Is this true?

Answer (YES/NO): NO